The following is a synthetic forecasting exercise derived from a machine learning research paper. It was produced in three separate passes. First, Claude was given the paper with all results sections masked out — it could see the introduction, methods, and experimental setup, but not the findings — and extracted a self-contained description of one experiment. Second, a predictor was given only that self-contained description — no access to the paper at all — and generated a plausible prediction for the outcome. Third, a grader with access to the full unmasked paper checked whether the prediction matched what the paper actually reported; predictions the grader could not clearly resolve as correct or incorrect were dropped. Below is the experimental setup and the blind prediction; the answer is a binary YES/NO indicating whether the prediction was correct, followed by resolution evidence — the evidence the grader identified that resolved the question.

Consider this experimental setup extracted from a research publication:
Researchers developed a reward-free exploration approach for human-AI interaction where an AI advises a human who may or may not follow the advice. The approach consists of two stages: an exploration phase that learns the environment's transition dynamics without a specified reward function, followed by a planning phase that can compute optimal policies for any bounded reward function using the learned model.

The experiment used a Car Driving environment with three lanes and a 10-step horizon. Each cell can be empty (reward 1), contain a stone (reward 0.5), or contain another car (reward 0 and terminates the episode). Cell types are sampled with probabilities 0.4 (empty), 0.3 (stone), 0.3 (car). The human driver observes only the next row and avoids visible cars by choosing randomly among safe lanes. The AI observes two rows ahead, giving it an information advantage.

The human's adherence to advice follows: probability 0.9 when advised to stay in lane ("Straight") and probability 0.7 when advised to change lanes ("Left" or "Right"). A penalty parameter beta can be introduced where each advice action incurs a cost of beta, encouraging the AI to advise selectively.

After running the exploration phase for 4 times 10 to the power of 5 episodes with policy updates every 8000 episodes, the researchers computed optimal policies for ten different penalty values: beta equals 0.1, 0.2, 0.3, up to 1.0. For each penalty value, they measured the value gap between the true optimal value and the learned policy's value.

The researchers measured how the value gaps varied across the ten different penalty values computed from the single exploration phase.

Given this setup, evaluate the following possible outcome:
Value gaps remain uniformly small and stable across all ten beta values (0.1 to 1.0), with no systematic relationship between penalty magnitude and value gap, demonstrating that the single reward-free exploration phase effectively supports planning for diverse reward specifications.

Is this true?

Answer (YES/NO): YES